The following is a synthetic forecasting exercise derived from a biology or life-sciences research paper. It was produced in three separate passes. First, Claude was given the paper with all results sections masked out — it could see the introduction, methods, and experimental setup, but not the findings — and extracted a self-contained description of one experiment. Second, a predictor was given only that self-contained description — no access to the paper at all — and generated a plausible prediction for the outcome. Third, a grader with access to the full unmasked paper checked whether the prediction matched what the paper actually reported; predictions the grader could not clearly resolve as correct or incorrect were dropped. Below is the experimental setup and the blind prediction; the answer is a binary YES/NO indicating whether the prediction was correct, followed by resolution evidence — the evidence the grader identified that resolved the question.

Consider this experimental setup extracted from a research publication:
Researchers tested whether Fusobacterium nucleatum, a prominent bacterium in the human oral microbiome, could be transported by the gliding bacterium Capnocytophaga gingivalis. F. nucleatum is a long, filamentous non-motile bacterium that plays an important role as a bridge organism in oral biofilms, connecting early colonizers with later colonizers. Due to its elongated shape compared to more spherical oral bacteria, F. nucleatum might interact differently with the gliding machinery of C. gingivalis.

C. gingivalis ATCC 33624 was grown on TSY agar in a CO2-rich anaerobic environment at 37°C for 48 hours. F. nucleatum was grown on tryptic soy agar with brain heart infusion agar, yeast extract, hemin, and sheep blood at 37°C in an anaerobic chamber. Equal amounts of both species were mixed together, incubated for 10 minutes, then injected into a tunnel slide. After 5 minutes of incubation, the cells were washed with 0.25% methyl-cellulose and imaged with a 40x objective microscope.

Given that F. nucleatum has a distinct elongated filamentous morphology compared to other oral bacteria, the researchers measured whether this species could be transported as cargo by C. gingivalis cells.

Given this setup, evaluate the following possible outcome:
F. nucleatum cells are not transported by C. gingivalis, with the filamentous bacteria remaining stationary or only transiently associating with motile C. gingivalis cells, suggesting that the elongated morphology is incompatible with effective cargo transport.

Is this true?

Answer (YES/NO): NO